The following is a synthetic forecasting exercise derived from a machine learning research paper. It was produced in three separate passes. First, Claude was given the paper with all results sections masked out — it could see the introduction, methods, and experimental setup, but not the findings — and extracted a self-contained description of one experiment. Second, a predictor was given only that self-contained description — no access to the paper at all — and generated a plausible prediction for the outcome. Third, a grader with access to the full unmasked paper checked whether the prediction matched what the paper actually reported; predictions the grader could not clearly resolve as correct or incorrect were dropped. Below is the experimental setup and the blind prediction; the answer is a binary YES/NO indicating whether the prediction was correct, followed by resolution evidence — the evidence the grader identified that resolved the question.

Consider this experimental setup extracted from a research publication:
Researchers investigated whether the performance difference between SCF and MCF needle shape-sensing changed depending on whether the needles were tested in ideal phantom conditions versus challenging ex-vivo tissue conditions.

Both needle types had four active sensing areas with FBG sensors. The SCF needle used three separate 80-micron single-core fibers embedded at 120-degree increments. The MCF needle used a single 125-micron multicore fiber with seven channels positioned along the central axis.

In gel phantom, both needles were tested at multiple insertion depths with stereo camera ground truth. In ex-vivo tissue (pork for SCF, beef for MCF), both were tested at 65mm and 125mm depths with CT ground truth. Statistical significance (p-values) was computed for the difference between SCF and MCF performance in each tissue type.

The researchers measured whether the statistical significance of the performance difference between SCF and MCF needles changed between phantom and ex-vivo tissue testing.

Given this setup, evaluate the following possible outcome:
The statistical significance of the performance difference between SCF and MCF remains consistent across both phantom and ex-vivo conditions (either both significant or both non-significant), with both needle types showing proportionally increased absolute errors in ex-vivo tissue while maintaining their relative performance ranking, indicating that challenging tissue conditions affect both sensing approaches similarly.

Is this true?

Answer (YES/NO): NO